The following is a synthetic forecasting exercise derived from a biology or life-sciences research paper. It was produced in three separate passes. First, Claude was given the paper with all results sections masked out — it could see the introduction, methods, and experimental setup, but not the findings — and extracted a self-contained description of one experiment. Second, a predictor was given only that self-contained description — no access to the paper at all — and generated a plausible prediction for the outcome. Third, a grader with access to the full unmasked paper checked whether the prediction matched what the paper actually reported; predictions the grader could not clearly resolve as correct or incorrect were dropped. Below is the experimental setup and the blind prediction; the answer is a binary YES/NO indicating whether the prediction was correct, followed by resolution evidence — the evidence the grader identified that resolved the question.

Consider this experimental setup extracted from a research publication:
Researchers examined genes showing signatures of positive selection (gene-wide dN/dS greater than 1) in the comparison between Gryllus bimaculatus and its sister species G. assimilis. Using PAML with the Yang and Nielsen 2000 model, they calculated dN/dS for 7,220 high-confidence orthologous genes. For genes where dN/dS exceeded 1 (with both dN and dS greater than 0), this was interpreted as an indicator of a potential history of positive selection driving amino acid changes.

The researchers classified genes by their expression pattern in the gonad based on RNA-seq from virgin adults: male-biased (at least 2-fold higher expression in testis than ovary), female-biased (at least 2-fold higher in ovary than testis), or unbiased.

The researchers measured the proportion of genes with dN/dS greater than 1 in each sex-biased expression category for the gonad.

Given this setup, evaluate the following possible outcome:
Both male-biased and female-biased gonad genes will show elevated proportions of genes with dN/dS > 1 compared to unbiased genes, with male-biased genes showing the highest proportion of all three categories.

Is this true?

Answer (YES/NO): NO